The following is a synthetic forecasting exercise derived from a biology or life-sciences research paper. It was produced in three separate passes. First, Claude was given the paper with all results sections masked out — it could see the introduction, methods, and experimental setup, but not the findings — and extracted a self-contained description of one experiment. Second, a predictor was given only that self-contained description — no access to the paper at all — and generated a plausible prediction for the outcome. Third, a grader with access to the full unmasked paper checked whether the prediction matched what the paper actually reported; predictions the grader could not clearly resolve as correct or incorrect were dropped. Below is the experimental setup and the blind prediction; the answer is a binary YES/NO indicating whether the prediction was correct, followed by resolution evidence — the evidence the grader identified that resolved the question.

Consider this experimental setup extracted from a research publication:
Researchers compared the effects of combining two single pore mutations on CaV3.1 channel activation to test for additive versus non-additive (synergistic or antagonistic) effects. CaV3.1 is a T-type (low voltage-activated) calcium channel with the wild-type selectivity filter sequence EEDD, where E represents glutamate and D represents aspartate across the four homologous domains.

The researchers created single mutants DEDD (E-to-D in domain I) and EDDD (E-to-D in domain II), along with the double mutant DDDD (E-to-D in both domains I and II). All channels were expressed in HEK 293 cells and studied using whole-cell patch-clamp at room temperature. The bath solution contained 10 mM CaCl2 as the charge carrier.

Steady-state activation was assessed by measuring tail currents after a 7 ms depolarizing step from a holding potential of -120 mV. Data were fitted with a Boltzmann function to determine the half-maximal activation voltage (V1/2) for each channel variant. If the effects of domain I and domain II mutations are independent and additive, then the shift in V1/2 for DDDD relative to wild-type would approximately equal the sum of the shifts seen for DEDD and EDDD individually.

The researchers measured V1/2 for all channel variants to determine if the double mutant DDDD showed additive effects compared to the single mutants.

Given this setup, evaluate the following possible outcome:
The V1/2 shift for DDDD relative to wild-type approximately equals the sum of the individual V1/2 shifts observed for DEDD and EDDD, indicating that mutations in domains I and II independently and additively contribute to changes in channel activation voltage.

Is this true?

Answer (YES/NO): NO